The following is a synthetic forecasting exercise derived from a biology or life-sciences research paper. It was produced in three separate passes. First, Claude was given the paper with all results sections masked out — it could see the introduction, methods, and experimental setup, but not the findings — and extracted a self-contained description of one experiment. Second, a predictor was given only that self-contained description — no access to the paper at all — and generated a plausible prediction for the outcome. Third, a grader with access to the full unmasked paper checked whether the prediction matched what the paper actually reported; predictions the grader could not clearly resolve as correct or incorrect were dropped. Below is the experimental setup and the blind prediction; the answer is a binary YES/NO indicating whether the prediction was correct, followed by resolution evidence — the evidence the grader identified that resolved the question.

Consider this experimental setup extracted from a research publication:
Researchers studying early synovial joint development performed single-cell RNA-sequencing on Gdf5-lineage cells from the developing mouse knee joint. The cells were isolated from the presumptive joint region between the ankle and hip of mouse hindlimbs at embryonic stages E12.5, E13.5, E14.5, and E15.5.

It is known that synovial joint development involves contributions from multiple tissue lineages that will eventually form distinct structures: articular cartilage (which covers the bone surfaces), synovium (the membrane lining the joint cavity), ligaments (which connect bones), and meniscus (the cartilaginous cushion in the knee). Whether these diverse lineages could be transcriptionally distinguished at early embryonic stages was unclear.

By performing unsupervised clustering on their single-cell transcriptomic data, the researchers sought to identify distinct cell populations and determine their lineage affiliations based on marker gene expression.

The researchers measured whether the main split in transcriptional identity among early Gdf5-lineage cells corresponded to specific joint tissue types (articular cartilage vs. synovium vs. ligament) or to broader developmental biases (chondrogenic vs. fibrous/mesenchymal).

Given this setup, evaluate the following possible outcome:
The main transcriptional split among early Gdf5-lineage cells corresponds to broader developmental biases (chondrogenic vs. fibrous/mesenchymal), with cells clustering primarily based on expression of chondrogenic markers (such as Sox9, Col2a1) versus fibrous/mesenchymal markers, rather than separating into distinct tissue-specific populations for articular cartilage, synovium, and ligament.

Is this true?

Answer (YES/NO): YES